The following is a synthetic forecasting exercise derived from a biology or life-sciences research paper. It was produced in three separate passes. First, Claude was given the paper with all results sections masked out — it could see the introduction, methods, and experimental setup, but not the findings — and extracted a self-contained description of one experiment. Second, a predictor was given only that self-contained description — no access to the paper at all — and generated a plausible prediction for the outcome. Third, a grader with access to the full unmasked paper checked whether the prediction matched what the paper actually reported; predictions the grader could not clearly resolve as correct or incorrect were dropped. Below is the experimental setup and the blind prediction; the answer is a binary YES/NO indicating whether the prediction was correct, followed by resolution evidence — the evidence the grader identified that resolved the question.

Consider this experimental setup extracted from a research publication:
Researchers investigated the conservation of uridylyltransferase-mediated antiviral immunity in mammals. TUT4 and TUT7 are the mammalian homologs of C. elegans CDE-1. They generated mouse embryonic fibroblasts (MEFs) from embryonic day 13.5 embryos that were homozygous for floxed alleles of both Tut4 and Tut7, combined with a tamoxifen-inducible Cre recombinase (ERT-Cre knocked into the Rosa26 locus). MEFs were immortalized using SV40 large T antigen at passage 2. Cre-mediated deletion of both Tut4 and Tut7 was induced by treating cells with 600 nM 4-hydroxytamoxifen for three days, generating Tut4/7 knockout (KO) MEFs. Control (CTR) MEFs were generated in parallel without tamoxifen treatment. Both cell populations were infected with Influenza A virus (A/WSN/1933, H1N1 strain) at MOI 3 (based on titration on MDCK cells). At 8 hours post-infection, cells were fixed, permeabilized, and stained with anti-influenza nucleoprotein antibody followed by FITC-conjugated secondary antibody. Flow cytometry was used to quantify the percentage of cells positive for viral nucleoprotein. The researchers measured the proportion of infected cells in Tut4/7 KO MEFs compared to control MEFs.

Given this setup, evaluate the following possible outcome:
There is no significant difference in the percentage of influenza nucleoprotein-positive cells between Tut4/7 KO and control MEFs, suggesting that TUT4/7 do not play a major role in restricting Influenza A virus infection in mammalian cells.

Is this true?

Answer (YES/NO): NO